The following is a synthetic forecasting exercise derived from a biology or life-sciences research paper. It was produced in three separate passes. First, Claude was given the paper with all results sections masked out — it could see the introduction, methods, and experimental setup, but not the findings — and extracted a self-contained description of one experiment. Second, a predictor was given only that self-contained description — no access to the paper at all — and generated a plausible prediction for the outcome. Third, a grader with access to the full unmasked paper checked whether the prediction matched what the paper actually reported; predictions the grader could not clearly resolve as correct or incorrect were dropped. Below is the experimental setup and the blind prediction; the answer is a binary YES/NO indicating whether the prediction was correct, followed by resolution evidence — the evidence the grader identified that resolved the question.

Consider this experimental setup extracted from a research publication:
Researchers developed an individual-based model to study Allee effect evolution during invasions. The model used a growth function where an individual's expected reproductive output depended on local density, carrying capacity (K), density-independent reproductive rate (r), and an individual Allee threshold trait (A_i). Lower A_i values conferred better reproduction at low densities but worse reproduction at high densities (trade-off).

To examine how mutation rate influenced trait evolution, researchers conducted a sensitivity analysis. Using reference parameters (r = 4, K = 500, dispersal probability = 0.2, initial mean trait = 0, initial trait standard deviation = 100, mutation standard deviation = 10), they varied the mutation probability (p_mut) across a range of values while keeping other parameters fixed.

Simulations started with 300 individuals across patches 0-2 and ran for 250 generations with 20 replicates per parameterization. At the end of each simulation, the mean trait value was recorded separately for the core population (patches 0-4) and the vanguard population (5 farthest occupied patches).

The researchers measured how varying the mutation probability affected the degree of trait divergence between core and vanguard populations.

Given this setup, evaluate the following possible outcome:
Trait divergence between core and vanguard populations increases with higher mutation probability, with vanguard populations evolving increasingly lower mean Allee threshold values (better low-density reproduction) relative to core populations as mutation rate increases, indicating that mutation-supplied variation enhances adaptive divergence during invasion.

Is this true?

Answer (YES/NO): YES